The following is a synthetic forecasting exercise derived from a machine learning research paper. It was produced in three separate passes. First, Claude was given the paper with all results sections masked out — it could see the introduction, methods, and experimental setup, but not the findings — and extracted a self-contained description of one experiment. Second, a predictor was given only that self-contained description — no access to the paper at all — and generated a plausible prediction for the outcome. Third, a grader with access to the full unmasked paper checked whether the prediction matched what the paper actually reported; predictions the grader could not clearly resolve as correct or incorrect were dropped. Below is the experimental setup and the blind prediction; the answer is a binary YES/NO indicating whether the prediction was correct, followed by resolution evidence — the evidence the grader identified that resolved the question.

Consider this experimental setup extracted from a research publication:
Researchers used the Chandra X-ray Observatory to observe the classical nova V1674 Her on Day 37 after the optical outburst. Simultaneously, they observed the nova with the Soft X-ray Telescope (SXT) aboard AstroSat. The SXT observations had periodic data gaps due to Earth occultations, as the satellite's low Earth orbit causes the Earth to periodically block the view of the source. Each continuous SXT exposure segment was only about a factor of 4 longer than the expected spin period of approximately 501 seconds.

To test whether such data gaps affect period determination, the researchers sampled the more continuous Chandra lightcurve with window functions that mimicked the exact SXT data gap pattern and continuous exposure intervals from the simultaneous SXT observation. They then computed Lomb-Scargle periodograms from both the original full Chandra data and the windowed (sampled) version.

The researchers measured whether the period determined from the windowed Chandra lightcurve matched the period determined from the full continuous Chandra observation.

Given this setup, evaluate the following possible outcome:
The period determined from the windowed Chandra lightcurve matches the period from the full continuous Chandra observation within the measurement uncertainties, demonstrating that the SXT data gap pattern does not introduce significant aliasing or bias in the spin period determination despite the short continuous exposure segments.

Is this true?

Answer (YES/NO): NO